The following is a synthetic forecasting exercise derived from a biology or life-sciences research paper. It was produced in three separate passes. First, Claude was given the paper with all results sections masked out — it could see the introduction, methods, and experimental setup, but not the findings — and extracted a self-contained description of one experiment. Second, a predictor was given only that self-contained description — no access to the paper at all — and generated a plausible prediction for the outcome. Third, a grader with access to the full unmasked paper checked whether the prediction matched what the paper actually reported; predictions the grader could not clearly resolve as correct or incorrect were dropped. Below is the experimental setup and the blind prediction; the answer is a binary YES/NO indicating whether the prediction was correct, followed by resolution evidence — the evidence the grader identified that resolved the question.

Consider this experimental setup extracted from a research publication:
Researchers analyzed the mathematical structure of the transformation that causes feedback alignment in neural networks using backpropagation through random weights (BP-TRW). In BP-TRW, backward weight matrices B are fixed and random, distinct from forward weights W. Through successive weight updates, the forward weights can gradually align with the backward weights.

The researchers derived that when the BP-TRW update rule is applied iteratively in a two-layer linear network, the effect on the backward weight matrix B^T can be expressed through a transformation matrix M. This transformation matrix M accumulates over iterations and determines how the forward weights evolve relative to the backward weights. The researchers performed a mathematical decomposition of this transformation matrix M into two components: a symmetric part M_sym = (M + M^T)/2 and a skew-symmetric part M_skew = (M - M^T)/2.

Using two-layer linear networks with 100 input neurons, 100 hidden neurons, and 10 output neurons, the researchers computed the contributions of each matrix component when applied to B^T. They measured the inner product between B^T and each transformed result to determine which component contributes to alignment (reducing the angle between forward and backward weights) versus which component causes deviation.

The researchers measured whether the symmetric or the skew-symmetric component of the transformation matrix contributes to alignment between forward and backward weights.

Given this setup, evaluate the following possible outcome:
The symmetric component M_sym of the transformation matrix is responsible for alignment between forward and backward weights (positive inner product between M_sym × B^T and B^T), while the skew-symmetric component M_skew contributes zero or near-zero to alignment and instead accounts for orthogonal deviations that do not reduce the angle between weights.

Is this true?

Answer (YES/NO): YES